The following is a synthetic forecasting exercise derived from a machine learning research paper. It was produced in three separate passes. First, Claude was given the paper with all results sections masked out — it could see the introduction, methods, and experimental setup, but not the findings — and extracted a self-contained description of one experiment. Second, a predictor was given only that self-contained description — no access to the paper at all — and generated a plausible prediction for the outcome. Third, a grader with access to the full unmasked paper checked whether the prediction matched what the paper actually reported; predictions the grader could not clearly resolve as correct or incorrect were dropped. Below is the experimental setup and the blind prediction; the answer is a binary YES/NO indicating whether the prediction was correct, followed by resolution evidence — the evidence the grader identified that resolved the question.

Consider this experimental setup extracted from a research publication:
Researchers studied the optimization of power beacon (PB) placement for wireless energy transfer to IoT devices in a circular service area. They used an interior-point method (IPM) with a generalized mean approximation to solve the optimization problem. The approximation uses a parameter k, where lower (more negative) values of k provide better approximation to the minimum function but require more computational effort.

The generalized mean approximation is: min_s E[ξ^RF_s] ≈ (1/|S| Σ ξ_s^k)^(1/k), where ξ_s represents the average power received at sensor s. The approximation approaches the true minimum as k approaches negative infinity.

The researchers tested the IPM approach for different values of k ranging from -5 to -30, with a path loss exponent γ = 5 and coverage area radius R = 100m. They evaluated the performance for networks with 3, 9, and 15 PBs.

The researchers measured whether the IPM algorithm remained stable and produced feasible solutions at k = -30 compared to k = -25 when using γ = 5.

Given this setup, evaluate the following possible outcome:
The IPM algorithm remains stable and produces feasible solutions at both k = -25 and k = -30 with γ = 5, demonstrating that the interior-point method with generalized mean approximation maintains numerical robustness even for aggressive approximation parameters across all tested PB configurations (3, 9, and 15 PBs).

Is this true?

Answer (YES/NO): NO